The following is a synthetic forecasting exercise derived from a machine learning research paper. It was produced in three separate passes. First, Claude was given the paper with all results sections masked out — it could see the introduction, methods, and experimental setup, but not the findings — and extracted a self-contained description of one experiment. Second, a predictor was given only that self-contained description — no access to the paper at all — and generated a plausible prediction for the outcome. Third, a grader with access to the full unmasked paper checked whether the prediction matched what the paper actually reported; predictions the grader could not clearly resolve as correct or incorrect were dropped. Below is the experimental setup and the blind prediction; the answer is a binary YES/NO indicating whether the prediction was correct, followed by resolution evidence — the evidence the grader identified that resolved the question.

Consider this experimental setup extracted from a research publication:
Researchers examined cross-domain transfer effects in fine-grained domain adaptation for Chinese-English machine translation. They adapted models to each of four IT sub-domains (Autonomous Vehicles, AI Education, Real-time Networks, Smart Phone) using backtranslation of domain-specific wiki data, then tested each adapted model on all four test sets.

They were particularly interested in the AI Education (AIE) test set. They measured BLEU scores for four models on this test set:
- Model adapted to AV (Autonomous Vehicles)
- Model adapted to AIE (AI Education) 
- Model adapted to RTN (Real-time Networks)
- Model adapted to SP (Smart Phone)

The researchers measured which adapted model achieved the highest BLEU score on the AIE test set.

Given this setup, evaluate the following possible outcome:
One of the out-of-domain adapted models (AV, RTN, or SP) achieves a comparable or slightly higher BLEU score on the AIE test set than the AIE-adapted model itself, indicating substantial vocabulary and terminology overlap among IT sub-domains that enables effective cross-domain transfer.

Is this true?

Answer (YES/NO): YES